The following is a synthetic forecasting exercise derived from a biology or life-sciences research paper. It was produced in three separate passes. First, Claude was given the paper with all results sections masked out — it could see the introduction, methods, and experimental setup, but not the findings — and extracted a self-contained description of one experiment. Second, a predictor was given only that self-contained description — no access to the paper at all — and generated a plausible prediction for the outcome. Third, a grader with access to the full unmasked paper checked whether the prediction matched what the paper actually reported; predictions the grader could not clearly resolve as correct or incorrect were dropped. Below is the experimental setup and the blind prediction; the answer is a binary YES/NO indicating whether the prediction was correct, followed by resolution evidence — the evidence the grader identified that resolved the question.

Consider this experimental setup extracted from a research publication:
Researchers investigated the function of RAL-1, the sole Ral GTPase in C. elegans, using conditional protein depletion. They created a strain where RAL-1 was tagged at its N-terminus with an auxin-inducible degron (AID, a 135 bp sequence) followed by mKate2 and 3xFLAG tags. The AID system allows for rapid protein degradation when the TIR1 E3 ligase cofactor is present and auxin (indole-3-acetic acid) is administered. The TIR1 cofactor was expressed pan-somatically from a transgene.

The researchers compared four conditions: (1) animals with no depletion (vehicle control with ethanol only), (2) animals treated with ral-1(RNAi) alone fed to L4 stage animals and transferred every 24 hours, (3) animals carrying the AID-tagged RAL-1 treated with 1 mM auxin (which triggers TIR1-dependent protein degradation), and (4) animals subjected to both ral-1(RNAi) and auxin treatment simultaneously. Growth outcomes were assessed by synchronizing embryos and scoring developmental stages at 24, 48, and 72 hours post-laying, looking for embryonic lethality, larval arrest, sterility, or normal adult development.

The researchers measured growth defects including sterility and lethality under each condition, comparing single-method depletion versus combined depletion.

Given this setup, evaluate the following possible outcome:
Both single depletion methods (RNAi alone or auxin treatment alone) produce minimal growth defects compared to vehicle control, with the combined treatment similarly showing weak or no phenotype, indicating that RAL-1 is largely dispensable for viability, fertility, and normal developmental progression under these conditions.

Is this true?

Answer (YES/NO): NO